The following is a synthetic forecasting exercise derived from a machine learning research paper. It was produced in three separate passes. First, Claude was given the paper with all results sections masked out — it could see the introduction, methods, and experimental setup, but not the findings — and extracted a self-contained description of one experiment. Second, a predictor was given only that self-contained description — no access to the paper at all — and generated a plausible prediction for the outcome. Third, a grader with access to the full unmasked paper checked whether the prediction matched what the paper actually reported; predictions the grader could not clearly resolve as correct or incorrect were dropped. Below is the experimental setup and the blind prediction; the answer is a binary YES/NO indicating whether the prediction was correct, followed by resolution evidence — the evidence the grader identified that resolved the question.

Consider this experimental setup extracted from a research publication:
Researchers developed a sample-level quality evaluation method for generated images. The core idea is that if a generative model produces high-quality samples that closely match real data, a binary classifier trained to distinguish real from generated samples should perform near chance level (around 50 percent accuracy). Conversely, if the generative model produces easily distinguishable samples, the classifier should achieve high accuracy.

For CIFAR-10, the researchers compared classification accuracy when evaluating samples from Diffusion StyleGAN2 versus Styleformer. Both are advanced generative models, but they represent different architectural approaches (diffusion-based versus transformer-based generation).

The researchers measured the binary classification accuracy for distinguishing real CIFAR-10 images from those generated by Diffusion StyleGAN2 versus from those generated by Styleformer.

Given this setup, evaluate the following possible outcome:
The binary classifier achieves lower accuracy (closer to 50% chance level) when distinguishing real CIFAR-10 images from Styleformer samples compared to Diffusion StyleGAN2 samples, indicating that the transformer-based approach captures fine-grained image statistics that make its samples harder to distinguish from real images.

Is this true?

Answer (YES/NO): YES